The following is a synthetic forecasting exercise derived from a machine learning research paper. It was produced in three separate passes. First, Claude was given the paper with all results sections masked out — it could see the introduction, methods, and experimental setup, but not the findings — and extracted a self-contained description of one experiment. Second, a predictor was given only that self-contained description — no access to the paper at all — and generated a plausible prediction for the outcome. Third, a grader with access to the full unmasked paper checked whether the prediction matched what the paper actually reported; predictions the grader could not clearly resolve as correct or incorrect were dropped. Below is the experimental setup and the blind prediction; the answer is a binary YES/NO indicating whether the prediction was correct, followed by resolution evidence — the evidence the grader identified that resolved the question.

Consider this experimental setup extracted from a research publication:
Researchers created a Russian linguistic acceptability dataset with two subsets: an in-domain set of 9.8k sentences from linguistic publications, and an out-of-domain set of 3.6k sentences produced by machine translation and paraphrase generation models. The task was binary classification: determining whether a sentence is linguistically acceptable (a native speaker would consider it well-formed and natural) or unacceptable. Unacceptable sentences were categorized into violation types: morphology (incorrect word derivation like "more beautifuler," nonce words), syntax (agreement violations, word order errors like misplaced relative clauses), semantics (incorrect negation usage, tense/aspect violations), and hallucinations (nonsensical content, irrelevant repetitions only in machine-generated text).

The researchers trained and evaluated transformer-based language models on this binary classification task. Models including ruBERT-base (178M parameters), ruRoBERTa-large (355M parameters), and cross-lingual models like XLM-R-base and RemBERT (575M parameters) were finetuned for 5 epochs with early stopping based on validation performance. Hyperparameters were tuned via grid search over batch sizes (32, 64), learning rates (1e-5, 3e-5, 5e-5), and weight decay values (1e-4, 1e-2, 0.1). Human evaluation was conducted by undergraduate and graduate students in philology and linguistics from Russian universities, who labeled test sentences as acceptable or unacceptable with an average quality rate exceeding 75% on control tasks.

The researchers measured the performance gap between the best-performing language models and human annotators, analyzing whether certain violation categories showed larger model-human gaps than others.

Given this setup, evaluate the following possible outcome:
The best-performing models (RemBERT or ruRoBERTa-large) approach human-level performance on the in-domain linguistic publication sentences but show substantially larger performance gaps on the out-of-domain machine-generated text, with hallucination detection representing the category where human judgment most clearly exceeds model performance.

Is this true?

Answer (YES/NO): NO